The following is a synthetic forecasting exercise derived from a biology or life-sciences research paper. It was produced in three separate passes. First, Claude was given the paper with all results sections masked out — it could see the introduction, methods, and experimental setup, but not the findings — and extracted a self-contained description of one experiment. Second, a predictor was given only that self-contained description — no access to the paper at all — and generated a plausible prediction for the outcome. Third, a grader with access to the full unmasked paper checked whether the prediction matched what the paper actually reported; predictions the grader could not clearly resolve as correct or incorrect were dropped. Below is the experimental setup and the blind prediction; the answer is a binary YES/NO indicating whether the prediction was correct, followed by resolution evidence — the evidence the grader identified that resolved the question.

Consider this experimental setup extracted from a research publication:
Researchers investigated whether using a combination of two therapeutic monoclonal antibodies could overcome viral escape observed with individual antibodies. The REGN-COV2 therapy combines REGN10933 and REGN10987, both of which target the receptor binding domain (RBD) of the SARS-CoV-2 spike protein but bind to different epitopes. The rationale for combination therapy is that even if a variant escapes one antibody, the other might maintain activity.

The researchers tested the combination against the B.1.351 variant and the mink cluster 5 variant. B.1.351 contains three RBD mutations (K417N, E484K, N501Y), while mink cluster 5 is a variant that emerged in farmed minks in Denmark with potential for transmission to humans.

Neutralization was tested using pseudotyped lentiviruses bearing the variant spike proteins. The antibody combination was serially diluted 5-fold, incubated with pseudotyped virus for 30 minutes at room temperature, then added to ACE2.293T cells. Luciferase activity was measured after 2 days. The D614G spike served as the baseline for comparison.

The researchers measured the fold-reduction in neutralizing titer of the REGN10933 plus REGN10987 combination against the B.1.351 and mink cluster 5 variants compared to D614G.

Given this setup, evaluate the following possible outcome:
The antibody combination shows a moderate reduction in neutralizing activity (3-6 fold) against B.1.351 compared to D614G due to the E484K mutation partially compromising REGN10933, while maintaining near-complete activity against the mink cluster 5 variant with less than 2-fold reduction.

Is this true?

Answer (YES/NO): NO